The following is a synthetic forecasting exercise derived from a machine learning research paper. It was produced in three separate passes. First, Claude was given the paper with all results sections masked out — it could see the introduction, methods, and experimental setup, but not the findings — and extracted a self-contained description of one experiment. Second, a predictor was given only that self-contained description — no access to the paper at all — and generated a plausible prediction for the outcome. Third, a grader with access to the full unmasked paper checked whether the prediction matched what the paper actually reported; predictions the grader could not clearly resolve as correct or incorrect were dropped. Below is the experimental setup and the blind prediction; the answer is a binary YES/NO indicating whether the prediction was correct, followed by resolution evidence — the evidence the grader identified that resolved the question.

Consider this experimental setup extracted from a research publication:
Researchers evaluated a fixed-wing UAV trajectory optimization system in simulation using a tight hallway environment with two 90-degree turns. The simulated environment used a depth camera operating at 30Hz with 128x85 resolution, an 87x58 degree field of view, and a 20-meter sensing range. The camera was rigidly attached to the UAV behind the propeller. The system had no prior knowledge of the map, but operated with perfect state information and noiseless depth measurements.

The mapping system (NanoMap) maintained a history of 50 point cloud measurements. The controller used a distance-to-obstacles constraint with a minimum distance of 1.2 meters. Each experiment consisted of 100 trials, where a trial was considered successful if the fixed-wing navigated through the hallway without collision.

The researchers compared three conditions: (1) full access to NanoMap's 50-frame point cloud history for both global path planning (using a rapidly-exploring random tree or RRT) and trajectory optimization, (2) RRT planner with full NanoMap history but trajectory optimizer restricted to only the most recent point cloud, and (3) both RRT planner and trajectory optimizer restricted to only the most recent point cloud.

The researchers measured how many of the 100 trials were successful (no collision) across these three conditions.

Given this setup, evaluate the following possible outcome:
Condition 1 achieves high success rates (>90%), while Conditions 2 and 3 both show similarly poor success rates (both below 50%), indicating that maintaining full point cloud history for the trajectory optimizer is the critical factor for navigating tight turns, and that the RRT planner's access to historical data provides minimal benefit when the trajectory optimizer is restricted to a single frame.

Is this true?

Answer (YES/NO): NO